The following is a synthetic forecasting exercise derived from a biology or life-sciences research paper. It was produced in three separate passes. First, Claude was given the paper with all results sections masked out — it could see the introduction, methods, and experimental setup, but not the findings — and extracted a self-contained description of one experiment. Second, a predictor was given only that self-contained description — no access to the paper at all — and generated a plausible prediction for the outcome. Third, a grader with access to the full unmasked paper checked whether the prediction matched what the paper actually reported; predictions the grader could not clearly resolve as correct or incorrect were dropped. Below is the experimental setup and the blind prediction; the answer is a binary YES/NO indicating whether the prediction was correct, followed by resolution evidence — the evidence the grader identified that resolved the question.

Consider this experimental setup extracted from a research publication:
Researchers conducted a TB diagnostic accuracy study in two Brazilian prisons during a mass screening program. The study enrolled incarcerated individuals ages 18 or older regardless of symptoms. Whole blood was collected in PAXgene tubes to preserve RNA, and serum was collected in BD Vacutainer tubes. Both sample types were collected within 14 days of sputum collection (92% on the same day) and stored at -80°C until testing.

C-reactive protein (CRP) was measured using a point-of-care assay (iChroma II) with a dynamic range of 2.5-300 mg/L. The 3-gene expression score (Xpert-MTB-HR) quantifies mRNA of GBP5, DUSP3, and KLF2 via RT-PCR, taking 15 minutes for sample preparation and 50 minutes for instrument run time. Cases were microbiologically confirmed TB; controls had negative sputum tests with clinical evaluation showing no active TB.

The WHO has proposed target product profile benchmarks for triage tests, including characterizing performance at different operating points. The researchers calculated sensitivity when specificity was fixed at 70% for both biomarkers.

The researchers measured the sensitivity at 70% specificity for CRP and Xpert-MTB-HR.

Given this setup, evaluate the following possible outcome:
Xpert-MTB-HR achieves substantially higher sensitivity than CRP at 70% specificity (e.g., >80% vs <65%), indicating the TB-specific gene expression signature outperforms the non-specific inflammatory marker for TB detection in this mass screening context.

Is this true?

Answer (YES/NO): NO